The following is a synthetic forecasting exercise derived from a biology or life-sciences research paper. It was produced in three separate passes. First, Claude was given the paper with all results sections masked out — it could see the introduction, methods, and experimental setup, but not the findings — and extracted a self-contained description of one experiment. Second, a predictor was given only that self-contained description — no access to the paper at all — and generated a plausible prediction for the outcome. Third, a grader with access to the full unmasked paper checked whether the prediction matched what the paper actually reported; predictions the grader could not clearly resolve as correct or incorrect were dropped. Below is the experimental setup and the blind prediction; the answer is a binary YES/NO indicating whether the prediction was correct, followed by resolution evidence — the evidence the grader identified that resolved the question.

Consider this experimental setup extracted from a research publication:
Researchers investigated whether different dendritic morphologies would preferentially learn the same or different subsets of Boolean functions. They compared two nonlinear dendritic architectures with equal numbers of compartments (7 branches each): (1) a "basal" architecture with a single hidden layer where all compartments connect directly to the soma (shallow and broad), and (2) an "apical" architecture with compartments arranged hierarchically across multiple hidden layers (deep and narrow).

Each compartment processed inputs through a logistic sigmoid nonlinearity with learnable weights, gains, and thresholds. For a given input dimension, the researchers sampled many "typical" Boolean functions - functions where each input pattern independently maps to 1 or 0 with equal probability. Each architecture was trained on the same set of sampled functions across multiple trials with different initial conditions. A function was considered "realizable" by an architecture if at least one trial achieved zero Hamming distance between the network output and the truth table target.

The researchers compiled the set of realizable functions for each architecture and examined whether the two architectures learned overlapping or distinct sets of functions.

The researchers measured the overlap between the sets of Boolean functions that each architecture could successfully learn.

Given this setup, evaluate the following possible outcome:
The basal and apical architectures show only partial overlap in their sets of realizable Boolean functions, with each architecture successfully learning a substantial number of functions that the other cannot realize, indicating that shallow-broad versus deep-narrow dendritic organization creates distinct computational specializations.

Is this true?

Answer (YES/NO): YES